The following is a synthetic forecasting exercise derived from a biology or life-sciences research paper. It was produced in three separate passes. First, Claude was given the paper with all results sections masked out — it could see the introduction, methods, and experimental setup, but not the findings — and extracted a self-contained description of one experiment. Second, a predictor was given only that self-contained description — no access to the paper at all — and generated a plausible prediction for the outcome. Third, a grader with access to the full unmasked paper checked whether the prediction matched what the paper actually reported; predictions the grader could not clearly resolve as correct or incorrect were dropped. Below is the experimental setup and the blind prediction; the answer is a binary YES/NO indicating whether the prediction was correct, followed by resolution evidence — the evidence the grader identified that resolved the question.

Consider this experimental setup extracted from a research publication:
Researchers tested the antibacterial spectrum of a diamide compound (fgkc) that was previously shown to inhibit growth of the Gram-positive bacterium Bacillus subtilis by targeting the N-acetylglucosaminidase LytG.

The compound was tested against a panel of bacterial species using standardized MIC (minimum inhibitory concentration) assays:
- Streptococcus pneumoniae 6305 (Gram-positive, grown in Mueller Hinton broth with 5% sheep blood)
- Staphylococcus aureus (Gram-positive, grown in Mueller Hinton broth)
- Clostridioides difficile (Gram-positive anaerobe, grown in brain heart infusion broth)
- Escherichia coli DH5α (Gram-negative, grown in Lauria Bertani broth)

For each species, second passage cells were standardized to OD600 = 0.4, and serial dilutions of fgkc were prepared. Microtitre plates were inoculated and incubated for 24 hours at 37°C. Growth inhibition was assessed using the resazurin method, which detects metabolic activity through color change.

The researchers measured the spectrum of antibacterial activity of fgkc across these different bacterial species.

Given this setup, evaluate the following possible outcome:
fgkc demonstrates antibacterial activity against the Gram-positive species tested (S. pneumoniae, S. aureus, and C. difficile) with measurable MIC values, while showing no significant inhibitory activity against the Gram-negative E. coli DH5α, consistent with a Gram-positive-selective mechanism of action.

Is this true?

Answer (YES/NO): NO